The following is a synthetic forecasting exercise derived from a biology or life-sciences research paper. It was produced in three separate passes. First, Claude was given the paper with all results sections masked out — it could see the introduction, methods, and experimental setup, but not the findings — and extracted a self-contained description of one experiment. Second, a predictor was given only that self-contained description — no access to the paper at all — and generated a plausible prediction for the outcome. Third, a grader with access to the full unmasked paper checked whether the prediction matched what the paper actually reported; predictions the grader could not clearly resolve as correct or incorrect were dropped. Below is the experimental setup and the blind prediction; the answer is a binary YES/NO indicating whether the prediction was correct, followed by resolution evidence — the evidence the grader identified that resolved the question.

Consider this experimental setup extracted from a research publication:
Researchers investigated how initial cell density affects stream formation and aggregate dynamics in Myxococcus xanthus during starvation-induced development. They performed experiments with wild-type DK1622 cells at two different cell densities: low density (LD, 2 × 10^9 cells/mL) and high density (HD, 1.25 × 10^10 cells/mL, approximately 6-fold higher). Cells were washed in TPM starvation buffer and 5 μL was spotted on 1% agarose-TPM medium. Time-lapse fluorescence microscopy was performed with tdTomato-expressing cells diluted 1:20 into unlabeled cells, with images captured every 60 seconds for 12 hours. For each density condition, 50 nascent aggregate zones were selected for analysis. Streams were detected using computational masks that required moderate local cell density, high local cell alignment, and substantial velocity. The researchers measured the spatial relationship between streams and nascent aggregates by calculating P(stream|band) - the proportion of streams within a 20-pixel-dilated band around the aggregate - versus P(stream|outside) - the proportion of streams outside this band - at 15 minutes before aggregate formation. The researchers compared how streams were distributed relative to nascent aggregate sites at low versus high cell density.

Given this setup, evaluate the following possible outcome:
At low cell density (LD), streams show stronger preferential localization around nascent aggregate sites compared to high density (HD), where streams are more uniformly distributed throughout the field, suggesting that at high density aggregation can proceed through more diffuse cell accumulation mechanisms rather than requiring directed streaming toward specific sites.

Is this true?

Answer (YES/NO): NO